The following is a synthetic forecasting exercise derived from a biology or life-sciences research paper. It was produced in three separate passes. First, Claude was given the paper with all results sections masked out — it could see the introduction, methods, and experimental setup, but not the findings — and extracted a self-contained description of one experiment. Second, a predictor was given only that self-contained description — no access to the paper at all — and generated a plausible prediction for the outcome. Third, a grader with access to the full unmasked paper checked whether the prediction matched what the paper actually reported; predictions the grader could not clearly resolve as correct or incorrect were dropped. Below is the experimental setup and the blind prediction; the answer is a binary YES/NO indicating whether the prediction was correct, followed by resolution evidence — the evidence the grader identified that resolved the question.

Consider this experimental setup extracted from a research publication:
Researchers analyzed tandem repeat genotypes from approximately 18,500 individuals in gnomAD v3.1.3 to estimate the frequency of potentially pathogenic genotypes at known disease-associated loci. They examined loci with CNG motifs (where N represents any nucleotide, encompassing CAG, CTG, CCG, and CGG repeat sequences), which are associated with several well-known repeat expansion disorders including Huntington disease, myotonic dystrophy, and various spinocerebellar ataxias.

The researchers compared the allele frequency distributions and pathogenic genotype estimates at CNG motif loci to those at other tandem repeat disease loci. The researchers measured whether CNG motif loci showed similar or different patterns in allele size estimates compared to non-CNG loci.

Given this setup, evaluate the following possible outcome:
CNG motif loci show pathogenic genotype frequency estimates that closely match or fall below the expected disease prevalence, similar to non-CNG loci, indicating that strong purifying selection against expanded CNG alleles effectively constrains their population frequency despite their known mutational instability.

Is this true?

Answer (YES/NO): NO